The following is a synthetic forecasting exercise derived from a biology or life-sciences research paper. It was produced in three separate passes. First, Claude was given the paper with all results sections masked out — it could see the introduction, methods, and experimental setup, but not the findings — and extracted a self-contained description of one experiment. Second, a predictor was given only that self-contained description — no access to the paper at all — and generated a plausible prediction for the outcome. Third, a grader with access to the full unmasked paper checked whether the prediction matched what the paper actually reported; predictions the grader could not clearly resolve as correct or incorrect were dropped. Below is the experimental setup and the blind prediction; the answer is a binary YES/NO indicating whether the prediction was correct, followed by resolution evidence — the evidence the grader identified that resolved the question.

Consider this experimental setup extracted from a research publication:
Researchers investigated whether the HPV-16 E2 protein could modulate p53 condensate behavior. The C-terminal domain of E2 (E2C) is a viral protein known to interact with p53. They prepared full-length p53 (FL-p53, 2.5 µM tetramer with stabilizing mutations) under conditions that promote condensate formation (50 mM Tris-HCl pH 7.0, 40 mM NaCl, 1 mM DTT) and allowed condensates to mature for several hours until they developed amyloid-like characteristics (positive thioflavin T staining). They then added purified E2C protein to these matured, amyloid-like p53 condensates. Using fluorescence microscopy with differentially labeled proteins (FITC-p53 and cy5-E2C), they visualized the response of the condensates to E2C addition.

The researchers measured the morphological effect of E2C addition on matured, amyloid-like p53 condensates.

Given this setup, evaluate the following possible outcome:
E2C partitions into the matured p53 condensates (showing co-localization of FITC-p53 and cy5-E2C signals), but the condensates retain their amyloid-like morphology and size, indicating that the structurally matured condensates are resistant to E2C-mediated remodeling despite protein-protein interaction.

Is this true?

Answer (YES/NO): NO